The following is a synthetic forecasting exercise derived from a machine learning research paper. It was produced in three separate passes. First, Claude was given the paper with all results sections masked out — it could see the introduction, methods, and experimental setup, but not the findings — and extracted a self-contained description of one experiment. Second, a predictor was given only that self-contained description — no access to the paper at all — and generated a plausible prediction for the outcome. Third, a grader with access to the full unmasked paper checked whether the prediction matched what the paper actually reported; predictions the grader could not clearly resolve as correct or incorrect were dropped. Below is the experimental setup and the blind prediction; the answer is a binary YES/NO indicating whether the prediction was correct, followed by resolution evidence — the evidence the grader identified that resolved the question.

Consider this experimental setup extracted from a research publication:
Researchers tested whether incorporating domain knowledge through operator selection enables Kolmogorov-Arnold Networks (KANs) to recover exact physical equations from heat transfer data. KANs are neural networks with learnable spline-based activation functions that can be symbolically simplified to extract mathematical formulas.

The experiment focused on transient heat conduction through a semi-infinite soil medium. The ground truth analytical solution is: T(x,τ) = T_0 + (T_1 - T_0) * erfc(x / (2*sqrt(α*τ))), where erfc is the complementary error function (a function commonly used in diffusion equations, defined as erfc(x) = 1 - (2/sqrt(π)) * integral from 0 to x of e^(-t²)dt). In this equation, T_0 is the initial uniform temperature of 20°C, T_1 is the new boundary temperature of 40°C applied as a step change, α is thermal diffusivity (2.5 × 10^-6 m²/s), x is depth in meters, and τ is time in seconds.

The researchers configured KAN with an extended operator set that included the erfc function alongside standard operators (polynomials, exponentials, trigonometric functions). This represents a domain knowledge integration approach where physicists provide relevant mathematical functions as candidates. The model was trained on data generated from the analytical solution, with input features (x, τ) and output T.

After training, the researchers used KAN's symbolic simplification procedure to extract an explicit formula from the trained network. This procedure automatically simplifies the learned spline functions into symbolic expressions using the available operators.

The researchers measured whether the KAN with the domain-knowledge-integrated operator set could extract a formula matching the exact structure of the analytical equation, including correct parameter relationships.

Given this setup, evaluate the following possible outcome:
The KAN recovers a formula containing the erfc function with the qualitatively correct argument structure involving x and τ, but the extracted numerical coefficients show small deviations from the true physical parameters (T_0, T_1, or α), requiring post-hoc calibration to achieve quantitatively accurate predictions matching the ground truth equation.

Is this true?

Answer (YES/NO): NO